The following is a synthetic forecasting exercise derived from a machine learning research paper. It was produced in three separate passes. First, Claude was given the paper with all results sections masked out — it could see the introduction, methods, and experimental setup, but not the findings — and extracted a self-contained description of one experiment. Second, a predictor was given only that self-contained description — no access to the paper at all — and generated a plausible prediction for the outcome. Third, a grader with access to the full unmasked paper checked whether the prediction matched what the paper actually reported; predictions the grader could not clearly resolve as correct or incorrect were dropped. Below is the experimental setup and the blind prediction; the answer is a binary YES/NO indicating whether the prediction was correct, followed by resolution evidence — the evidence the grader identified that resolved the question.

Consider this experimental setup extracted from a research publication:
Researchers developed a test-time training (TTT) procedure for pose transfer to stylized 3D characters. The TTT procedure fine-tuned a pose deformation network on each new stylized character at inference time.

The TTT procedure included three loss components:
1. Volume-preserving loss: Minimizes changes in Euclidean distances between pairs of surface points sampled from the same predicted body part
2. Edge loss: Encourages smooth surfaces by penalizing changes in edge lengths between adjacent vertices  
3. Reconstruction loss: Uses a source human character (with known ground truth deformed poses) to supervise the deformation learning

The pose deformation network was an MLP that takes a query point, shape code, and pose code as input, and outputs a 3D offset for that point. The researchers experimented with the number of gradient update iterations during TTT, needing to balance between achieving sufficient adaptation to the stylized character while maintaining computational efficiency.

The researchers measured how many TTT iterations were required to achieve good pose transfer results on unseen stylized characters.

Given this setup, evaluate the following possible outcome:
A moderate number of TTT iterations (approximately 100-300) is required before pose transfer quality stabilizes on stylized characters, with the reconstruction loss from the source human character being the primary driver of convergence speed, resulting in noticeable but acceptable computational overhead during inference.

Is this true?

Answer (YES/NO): NO